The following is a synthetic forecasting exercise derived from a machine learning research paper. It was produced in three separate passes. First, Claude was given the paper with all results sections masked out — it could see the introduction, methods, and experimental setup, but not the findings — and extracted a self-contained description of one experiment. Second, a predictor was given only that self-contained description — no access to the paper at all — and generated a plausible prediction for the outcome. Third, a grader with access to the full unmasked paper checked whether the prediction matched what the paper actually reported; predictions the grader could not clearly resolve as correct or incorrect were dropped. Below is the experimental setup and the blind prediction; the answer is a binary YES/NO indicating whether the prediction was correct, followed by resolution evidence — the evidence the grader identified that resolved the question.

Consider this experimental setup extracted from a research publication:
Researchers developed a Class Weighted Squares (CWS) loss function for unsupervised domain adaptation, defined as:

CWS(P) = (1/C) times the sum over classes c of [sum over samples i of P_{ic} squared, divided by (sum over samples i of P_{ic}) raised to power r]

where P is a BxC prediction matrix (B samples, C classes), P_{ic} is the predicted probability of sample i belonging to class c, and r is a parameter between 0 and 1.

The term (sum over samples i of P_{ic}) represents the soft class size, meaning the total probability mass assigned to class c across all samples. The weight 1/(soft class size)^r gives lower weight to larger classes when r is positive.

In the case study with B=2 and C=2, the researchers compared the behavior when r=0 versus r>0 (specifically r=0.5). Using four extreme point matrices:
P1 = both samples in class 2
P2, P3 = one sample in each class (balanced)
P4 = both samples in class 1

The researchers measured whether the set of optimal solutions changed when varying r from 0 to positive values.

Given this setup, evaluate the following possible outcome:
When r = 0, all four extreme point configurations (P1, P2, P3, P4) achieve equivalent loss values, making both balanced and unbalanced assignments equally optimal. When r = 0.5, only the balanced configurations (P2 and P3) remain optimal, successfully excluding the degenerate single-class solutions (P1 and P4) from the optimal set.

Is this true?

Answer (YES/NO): YES